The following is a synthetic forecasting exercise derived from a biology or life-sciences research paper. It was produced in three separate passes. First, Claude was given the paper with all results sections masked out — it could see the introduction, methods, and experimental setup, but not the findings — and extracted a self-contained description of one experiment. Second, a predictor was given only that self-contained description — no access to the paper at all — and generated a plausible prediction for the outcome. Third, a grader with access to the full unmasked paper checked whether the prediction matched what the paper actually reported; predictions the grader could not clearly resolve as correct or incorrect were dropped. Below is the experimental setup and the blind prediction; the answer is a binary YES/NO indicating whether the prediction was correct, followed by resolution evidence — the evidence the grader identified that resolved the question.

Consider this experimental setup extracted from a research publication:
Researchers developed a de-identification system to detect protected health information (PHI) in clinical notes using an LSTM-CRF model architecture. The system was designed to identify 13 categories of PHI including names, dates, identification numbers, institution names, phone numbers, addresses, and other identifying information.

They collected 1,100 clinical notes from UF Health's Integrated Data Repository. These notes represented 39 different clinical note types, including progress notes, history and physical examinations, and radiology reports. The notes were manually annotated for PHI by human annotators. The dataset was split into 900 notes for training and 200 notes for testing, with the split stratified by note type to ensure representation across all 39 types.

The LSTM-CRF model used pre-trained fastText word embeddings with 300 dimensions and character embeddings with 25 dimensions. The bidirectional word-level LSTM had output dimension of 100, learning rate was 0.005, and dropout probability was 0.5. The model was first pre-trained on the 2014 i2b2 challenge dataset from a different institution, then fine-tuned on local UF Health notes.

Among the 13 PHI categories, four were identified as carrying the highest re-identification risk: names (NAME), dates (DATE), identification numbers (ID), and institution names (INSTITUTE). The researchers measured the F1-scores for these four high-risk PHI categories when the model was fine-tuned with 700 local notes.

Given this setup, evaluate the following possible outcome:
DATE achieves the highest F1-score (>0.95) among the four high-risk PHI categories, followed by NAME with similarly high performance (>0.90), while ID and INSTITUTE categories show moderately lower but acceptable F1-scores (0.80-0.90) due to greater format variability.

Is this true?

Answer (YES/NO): NO